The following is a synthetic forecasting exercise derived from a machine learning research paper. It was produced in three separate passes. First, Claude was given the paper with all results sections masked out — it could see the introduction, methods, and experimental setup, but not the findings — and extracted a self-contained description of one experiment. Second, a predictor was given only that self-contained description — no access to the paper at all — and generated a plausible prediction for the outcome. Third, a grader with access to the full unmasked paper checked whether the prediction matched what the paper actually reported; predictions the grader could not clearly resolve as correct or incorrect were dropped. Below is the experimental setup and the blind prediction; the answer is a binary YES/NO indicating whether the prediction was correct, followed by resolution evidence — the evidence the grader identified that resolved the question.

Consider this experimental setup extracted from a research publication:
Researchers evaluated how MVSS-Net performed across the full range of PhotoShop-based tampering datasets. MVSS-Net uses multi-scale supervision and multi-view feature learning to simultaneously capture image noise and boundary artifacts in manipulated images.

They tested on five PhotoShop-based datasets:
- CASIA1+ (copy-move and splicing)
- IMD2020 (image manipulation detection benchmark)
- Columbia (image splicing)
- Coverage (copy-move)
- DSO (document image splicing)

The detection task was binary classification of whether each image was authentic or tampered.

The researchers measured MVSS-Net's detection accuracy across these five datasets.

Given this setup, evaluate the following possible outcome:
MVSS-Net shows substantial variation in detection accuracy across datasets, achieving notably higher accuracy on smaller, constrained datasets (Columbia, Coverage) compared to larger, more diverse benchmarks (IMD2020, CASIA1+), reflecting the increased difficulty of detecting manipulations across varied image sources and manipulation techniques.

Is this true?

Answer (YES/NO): NO